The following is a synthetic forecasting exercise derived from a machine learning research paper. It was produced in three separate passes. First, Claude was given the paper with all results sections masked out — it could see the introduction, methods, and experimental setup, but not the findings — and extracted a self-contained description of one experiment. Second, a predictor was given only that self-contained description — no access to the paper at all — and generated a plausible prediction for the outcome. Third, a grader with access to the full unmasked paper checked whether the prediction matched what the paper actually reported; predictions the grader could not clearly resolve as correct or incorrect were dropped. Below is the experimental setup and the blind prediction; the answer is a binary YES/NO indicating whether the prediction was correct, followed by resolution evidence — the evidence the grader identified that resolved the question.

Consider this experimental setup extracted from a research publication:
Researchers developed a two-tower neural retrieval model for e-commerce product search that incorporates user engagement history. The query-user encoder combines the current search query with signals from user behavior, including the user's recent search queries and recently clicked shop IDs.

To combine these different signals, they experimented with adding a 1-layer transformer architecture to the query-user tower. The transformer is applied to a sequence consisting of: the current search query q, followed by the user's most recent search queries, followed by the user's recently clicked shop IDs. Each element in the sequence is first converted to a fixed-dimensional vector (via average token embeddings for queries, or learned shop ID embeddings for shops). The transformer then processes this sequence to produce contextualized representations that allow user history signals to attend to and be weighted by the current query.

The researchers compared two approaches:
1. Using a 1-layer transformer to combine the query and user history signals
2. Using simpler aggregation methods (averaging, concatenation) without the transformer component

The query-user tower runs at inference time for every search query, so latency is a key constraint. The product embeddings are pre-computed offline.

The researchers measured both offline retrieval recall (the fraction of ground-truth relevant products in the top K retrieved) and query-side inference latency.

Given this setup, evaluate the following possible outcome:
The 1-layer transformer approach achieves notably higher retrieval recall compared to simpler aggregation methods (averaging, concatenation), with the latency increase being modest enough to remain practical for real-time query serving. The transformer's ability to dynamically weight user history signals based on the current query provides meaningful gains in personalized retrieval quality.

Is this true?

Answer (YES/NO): YES